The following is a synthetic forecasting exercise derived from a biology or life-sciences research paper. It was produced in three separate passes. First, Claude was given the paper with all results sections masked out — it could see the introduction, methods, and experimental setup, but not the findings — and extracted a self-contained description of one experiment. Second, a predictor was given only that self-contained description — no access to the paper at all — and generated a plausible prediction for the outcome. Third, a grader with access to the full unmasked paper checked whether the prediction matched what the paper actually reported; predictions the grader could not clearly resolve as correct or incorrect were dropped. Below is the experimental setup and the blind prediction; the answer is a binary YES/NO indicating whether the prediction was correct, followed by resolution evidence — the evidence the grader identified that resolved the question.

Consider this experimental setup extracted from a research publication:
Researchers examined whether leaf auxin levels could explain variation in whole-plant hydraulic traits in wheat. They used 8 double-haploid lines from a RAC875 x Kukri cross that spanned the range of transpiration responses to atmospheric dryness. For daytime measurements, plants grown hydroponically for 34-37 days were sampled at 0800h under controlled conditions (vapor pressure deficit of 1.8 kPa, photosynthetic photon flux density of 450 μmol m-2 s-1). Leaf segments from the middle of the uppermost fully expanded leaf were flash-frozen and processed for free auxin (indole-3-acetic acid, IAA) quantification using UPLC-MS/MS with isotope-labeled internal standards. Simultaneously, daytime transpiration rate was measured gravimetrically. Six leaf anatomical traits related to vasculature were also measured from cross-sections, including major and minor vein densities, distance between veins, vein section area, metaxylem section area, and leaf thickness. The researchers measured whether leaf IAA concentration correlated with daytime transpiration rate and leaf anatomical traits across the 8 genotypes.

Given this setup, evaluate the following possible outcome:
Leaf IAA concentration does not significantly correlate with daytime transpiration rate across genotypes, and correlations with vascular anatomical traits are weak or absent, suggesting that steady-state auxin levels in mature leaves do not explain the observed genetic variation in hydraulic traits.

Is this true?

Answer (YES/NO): YES